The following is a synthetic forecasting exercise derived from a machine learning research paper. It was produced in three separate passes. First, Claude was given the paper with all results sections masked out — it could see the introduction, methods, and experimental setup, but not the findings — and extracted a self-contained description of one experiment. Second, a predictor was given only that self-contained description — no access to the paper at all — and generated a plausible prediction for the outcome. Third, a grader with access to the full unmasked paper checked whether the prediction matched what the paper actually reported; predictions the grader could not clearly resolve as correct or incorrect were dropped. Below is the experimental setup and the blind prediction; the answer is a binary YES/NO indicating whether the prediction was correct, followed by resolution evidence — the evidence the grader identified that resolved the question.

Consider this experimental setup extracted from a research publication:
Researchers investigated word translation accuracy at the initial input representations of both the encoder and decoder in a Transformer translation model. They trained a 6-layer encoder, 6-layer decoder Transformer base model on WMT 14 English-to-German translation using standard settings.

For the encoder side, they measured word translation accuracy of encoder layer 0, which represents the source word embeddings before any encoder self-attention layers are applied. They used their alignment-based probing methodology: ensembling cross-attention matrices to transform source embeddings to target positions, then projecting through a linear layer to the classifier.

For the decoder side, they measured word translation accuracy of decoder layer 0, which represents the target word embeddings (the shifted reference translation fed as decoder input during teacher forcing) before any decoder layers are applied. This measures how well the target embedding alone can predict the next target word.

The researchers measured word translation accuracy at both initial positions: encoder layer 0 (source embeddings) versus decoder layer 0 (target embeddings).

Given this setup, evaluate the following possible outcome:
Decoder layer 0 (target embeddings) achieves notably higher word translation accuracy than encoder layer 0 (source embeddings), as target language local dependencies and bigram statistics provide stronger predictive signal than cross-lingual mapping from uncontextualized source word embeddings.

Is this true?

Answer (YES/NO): NO